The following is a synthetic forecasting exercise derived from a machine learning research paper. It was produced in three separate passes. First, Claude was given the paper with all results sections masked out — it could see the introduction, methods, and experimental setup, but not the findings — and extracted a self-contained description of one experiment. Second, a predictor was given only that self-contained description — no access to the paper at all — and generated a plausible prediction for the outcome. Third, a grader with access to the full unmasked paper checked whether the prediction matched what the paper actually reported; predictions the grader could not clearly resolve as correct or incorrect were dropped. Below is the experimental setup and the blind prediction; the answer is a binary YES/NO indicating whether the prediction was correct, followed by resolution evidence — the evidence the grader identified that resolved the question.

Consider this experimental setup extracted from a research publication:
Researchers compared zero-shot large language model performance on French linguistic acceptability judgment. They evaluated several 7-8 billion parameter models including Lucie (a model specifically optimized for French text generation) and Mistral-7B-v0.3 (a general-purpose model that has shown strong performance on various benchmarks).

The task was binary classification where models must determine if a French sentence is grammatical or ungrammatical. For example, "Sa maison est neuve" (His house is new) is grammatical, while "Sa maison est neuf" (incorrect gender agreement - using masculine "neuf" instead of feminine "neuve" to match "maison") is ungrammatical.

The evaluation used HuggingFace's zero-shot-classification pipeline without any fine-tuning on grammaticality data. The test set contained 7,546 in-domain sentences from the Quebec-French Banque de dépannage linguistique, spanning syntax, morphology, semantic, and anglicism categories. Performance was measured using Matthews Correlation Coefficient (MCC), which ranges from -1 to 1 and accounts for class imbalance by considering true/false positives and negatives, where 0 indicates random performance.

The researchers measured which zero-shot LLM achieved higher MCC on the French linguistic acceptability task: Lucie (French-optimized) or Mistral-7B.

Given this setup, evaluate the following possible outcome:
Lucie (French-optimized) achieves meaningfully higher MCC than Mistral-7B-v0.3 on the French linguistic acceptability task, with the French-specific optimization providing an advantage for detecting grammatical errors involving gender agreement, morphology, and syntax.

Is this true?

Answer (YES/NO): NO